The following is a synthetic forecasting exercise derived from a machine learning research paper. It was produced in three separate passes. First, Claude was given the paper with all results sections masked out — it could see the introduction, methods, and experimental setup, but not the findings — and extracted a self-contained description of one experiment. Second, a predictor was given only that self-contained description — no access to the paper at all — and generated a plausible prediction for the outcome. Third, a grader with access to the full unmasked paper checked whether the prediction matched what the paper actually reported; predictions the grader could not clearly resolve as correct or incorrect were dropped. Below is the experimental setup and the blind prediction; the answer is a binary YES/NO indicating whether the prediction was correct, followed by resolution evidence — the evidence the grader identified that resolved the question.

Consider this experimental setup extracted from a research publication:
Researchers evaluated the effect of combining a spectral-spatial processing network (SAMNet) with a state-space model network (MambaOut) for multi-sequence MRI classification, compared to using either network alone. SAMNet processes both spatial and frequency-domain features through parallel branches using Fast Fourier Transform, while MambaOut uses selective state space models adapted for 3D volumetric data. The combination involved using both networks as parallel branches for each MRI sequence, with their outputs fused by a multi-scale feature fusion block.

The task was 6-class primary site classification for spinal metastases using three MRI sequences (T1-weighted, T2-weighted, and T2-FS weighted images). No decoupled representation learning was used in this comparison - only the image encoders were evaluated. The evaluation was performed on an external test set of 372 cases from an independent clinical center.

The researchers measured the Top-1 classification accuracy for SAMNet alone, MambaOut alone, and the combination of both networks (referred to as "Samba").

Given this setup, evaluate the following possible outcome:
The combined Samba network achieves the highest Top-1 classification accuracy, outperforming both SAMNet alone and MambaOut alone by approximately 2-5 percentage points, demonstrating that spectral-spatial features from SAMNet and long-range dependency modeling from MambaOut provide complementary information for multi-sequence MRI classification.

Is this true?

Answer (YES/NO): YES